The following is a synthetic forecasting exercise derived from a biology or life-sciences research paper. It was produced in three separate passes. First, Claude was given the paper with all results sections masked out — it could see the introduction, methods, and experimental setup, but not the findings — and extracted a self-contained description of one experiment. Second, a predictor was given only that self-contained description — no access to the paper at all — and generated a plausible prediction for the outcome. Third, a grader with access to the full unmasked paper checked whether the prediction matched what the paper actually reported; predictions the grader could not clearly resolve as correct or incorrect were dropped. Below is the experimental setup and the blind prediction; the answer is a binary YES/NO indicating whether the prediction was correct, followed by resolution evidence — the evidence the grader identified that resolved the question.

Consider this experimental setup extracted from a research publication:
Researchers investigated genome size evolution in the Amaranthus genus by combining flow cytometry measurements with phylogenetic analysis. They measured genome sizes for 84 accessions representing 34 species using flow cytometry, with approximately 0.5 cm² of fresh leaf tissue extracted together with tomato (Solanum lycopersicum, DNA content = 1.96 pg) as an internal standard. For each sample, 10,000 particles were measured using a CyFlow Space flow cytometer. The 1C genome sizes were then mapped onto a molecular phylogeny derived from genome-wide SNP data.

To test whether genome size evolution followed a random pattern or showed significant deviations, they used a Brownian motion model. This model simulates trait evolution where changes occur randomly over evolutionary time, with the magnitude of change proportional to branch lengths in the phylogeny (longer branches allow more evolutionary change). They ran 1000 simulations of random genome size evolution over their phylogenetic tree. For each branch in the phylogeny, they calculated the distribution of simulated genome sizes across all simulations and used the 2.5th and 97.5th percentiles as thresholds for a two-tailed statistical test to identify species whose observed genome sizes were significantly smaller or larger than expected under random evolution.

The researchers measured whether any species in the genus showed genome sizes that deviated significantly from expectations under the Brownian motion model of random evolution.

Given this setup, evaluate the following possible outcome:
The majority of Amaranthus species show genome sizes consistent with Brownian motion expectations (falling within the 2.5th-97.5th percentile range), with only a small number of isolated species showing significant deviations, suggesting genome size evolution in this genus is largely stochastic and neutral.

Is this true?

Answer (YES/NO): NO